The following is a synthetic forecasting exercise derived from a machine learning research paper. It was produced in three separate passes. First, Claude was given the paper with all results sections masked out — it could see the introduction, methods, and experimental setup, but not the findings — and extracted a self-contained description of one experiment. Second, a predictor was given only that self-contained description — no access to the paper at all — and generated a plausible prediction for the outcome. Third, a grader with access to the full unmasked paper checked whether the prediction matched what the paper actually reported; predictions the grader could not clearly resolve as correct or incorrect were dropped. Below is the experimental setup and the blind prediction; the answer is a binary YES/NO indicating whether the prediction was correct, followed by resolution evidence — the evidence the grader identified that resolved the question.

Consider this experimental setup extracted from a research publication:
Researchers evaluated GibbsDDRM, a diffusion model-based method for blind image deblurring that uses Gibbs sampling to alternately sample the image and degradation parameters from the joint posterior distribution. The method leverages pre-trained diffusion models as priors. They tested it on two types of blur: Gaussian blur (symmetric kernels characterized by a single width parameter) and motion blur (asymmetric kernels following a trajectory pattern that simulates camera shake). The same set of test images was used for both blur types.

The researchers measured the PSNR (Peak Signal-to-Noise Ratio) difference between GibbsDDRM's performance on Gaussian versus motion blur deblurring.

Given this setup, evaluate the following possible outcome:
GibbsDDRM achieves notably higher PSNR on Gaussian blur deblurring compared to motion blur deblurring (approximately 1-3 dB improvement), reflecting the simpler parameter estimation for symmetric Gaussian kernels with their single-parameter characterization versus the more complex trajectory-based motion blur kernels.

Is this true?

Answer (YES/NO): NO